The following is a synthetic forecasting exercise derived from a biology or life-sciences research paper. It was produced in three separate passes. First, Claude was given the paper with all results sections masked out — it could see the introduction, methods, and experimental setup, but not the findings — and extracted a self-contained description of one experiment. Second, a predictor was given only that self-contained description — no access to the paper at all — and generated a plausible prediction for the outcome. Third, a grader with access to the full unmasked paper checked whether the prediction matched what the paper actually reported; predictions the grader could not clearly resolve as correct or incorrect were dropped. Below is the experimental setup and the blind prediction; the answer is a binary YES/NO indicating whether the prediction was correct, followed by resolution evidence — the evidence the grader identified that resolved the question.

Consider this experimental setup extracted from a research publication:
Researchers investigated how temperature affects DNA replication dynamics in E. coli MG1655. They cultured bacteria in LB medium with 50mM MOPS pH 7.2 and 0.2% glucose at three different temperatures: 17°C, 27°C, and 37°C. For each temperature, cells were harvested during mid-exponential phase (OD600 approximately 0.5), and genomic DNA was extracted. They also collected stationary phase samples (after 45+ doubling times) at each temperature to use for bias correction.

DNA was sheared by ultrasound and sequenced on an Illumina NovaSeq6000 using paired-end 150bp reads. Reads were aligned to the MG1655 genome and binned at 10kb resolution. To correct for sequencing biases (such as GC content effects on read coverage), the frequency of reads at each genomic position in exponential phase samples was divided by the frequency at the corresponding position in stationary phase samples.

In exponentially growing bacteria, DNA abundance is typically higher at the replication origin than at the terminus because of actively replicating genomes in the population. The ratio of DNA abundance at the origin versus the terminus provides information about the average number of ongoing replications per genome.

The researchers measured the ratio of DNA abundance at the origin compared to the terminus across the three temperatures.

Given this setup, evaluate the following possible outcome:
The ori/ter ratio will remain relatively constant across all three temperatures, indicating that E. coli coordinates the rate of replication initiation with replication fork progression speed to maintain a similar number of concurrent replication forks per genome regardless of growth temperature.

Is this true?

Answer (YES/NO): NO